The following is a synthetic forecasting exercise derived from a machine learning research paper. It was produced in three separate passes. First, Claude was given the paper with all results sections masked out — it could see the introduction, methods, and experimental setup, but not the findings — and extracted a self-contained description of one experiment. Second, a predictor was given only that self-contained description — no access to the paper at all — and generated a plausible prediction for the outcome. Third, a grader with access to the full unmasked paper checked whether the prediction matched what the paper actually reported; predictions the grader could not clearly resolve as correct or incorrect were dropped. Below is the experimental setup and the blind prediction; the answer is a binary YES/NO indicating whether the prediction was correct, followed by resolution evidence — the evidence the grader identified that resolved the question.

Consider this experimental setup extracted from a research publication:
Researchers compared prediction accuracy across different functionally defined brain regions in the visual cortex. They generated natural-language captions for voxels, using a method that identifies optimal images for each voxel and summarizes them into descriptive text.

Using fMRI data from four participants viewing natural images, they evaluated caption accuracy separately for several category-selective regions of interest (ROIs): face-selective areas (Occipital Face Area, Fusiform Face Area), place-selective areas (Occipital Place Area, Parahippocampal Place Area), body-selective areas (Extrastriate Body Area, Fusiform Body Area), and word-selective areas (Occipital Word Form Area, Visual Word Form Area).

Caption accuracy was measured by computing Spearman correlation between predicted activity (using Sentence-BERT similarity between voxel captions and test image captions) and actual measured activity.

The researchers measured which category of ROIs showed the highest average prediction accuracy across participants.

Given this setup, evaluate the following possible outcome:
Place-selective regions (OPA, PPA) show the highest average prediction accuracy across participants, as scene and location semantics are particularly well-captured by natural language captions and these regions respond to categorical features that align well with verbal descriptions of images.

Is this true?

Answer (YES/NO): YES